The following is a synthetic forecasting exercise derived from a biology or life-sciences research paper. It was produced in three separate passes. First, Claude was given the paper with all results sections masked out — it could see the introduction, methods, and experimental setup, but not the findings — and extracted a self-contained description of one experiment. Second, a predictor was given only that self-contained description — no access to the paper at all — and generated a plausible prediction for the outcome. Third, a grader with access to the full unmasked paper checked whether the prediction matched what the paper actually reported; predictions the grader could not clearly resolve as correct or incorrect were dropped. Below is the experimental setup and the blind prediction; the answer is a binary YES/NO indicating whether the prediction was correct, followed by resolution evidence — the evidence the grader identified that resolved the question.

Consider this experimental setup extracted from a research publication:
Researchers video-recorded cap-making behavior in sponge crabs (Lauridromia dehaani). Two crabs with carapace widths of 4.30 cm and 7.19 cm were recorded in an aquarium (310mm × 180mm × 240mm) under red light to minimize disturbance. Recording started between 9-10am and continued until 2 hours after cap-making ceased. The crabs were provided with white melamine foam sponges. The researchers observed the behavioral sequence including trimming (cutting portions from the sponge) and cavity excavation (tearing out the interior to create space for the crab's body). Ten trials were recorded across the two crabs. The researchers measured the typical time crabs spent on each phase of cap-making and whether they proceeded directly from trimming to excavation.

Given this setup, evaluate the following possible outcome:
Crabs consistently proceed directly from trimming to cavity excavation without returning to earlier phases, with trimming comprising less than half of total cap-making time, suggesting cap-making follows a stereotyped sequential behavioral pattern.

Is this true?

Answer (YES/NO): NO